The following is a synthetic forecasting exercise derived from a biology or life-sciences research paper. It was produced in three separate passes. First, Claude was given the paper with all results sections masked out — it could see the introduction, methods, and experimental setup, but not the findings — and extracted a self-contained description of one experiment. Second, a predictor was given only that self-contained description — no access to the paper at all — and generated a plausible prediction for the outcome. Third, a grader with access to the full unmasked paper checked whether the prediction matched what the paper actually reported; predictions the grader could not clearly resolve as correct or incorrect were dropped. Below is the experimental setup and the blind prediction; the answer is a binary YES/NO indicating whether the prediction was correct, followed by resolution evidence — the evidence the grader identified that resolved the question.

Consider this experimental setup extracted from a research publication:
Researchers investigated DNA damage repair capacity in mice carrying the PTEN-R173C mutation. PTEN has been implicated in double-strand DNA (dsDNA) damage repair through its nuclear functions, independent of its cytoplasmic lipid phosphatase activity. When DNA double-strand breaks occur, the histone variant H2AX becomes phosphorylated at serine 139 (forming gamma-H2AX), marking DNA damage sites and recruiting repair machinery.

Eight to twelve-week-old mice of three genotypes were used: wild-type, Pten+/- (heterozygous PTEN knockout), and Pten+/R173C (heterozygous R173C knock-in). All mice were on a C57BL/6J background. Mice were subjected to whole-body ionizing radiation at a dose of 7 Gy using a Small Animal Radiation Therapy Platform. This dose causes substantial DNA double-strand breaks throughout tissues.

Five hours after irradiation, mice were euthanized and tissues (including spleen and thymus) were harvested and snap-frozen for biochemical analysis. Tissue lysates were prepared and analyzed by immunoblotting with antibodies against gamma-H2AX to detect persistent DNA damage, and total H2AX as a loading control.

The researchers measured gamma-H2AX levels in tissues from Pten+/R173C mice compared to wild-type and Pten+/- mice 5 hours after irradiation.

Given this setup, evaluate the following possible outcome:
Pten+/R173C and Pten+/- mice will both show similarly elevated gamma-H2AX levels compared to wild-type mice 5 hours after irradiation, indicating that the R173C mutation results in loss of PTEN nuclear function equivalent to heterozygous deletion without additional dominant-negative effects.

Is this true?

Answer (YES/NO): YES